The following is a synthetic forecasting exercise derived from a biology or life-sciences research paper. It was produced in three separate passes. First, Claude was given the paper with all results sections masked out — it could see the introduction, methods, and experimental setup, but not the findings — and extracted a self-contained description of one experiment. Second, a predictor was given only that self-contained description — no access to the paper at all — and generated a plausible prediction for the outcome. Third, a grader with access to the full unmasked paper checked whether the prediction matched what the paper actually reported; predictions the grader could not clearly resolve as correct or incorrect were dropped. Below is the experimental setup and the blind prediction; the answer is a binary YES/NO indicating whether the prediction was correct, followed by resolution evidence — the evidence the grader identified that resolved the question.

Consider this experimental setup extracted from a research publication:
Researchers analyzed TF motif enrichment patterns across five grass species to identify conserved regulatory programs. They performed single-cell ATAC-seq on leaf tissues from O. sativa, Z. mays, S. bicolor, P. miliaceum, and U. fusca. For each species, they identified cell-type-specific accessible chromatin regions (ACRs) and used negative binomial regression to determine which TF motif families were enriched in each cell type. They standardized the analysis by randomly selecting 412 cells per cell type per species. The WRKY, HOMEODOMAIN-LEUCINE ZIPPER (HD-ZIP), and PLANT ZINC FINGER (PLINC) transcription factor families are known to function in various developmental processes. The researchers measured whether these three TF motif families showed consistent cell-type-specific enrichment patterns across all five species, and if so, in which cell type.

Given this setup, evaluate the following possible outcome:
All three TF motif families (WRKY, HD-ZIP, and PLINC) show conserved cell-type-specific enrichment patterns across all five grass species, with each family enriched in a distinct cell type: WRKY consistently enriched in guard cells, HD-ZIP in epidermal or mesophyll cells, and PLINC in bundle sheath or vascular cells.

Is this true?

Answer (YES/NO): NO